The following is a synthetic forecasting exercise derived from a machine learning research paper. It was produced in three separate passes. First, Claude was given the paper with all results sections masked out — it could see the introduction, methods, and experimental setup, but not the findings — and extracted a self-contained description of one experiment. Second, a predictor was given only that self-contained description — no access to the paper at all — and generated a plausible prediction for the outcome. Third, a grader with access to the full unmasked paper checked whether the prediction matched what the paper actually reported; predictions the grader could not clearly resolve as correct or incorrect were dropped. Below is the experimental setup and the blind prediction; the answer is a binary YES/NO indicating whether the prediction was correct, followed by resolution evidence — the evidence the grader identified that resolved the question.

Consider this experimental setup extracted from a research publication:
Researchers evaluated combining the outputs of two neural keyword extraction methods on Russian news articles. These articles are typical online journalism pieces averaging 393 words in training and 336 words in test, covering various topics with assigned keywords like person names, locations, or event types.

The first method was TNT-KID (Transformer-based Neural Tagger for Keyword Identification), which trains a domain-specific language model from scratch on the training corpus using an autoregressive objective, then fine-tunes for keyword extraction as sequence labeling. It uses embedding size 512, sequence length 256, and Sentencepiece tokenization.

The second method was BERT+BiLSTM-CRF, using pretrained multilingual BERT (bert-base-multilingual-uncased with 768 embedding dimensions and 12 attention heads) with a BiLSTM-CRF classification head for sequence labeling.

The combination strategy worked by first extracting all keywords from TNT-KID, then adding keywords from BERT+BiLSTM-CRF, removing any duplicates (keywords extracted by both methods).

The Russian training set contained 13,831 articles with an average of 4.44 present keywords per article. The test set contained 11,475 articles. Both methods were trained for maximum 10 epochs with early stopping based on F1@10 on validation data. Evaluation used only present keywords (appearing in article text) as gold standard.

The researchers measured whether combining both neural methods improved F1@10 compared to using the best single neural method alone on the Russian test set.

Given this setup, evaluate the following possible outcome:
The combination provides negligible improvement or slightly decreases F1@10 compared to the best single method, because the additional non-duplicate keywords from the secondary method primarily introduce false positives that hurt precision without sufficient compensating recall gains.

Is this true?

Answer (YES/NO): YES